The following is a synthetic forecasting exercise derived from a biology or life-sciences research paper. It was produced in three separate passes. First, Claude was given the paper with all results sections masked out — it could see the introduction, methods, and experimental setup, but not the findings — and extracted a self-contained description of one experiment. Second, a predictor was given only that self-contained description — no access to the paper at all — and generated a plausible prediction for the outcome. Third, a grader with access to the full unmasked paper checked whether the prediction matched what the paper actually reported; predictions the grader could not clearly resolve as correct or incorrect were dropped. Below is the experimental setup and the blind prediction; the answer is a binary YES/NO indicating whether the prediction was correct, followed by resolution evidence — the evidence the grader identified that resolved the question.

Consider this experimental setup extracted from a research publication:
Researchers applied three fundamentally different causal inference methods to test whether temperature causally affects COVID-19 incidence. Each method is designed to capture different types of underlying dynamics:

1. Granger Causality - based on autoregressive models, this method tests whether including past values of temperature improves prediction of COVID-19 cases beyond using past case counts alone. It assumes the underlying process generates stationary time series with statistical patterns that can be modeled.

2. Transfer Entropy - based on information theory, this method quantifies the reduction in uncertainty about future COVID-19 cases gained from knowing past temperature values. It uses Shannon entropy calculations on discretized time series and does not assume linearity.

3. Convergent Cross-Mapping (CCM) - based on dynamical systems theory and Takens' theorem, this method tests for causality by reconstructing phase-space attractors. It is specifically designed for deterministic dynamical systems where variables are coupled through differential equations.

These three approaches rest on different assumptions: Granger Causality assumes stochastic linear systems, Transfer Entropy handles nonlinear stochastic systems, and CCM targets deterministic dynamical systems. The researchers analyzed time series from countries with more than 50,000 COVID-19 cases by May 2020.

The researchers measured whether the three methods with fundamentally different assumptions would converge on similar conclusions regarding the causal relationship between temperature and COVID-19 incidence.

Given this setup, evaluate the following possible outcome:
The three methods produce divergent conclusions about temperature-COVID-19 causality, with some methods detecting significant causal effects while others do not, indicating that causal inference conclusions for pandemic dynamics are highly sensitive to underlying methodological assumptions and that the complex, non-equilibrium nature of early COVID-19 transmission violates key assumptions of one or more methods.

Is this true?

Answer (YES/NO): YES